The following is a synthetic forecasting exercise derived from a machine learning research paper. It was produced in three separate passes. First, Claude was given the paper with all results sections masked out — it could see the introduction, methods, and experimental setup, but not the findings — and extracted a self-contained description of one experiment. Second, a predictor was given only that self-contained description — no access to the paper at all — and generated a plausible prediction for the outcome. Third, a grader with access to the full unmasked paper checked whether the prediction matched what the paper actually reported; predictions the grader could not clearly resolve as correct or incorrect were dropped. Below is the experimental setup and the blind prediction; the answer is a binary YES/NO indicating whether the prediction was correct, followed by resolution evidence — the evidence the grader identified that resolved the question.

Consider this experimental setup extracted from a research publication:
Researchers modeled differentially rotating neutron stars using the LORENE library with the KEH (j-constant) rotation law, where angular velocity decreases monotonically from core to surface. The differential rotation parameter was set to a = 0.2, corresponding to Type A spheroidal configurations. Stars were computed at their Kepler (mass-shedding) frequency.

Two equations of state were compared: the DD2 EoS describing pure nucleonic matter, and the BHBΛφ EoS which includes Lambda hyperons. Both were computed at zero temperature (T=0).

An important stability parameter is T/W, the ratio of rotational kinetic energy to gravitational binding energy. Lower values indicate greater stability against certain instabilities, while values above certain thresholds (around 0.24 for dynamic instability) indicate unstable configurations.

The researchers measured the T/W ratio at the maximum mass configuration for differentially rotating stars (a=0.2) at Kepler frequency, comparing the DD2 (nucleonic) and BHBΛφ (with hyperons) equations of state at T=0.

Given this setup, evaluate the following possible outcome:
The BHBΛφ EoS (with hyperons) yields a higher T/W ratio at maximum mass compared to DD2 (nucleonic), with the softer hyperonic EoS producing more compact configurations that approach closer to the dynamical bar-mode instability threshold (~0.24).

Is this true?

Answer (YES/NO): NO